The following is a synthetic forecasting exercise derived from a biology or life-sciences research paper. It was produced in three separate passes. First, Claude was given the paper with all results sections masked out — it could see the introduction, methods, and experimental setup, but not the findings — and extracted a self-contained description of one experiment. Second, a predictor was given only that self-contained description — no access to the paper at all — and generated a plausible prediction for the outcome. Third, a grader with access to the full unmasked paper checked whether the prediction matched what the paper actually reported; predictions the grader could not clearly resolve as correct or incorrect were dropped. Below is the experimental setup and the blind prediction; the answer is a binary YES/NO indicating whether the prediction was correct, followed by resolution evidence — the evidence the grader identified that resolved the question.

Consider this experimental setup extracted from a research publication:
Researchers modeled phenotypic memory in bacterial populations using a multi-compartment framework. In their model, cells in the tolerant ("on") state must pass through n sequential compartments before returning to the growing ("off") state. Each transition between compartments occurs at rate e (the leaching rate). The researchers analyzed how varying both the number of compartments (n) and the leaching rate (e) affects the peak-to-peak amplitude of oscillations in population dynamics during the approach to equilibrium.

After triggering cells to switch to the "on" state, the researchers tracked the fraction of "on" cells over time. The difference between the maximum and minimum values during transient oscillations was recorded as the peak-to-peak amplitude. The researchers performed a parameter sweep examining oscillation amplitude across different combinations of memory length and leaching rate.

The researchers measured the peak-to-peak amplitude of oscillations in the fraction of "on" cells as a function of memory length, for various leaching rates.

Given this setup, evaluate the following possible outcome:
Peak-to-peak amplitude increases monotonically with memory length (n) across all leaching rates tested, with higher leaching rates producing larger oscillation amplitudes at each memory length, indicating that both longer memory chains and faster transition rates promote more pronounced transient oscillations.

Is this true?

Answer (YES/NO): NO